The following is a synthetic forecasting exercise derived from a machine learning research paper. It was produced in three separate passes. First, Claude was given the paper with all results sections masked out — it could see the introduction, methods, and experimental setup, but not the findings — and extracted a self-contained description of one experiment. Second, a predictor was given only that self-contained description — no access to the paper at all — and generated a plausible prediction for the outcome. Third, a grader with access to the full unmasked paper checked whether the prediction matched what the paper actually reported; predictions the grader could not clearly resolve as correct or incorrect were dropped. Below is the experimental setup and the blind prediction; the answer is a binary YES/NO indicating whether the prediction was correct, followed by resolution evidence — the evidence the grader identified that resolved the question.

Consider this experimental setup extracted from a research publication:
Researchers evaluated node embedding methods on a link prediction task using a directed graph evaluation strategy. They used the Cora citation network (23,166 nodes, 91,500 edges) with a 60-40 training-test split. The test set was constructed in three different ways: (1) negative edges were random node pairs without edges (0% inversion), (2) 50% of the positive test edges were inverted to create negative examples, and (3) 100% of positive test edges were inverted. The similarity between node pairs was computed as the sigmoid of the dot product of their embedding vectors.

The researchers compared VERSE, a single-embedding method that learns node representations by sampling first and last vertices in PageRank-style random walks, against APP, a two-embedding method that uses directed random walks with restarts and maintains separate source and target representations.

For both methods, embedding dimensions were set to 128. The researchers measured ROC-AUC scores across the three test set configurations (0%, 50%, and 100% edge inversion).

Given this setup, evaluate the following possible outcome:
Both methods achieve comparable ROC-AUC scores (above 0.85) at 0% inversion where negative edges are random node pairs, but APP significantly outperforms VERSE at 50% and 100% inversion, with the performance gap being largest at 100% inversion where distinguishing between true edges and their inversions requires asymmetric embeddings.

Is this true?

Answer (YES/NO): YES